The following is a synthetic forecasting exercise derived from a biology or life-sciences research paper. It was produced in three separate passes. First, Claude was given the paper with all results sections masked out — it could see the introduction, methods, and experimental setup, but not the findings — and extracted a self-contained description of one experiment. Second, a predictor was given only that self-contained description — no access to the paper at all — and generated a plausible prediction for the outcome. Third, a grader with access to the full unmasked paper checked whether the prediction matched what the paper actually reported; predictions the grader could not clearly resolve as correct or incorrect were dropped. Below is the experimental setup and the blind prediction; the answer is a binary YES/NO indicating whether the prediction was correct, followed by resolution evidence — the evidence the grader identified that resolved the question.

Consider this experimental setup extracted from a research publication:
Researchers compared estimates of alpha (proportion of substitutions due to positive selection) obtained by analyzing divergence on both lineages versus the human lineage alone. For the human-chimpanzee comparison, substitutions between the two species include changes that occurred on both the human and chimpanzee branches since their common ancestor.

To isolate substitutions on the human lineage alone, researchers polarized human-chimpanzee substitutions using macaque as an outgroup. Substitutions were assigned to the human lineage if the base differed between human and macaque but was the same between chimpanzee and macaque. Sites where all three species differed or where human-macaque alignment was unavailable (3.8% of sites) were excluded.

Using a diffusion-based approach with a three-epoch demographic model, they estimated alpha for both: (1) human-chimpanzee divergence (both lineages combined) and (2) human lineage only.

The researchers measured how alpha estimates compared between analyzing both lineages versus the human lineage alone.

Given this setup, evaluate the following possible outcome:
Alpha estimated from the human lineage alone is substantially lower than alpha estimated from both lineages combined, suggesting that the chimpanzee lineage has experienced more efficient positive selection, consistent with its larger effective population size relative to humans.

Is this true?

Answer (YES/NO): NO